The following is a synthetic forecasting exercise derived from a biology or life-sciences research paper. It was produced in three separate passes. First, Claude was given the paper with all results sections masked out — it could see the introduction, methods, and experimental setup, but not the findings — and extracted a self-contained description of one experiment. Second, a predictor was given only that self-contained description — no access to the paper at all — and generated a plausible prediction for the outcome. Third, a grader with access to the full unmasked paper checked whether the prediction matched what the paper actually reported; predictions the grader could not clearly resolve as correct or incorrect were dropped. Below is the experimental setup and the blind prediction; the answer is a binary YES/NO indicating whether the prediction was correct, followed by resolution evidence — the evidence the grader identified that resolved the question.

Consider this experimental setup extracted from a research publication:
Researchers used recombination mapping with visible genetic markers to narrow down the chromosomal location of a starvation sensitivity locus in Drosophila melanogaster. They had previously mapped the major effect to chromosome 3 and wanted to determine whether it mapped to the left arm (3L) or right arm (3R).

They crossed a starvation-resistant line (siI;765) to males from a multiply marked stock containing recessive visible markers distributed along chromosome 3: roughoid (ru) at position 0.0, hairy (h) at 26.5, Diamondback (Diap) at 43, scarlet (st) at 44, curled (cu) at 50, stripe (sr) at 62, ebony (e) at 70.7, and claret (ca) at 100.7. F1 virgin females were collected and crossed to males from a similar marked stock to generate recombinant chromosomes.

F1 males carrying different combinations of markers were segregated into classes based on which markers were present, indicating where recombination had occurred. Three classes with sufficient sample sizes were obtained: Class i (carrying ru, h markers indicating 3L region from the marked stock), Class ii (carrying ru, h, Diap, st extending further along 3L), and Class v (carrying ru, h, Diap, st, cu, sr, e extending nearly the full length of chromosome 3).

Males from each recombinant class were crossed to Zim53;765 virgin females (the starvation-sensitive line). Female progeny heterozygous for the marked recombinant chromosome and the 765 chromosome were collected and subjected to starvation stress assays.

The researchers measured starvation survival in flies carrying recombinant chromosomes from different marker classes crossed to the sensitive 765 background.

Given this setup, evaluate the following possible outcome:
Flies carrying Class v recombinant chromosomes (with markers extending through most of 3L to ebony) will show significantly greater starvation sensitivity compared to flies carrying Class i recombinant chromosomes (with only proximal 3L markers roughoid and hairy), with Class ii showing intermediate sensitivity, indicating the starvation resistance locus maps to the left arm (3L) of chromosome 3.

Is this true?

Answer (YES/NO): NO